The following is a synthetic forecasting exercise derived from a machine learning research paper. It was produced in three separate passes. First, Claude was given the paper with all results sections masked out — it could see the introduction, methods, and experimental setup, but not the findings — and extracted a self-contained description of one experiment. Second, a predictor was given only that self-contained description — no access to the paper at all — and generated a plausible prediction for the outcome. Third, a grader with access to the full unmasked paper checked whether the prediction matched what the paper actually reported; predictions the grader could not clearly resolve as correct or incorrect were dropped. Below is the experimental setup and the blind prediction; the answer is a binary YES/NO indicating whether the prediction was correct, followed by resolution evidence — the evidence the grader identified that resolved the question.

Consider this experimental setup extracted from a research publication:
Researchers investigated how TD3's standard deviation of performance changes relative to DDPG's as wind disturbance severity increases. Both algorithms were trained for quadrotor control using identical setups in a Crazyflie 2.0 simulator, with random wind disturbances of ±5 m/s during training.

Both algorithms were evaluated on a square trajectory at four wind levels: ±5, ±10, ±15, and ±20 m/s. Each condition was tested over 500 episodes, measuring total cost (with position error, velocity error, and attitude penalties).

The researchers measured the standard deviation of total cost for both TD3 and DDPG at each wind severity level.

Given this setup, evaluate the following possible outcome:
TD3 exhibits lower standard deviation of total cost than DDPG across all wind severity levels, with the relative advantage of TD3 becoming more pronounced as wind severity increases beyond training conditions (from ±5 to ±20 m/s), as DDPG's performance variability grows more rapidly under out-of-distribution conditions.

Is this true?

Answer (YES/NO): NO